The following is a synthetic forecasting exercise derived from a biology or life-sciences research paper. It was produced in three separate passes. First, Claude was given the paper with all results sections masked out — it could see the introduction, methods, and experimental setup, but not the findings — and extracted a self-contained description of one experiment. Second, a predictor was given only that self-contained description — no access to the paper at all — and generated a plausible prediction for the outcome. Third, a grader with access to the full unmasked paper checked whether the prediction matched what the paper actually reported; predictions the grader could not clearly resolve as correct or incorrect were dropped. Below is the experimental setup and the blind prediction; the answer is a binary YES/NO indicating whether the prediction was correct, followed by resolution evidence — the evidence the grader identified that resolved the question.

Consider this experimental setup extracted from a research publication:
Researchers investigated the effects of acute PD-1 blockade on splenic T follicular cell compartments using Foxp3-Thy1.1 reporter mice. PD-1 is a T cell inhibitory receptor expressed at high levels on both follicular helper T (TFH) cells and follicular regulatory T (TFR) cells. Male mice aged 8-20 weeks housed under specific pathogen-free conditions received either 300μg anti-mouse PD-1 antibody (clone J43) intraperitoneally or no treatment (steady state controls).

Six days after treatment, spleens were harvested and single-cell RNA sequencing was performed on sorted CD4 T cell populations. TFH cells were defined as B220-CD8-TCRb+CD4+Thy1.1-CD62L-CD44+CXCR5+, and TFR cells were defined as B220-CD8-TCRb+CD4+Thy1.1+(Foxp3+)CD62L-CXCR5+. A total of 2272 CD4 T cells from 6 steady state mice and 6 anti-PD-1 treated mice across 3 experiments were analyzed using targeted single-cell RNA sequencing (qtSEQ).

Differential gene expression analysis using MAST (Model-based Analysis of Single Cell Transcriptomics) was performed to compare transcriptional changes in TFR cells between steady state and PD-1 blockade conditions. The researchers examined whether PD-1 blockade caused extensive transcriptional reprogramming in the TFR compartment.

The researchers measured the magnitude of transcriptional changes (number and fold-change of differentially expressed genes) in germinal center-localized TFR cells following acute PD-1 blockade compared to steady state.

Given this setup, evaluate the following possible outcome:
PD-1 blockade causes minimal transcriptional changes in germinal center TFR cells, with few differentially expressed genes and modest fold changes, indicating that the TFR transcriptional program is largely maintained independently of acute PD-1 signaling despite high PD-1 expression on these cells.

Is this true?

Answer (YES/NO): YES